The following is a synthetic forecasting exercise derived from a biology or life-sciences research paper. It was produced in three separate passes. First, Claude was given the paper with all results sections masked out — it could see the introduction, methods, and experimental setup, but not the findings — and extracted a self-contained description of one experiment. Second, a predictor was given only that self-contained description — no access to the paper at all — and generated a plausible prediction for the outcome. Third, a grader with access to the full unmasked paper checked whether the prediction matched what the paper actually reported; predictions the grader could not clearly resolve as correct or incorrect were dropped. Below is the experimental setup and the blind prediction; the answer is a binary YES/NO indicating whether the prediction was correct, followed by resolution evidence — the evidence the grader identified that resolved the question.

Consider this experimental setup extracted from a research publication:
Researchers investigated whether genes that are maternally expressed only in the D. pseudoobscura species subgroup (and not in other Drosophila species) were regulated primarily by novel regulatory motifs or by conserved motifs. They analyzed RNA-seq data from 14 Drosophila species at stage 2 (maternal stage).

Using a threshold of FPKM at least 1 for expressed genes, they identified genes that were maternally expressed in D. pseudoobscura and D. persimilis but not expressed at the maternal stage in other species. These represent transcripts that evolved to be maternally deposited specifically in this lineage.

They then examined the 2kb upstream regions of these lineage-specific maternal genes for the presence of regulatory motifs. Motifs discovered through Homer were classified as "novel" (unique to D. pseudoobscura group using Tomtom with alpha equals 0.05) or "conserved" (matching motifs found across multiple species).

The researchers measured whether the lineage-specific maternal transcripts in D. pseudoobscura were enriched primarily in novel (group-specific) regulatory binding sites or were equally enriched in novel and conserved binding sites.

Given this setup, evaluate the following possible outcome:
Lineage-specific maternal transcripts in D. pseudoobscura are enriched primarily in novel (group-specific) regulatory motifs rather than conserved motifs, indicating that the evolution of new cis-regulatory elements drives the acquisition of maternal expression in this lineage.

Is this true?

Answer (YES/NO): NO